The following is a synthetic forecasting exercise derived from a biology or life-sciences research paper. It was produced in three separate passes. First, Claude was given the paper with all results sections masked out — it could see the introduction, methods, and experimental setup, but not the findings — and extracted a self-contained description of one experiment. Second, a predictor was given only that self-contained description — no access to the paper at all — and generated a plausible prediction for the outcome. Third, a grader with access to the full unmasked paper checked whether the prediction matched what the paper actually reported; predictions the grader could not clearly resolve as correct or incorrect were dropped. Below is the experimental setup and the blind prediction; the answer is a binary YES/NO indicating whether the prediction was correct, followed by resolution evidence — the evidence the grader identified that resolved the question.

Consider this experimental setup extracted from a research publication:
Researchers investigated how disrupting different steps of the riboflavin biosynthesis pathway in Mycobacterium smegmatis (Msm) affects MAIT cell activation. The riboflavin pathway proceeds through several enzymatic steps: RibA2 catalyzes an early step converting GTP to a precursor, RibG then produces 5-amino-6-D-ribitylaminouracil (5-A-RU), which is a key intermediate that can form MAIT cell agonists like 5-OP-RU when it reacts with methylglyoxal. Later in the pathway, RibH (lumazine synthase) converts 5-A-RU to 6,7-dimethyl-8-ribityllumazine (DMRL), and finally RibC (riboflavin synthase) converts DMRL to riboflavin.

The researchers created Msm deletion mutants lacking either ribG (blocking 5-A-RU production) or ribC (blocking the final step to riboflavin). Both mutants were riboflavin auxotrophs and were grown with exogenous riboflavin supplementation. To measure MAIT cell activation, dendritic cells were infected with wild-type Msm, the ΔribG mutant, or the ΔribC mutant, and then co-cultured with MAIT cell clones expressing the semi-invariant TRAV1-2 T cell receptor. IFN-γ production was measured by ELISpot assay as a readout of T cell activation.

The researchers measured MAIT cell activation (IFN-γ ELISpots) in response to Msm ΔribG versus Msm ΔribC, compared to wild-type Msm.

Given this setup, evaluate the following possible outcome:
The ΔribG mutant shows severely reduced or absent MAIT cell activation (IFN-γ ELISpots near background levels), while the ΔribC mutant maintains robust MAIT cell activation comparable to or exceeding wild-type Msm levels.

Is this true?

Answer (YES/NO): YES